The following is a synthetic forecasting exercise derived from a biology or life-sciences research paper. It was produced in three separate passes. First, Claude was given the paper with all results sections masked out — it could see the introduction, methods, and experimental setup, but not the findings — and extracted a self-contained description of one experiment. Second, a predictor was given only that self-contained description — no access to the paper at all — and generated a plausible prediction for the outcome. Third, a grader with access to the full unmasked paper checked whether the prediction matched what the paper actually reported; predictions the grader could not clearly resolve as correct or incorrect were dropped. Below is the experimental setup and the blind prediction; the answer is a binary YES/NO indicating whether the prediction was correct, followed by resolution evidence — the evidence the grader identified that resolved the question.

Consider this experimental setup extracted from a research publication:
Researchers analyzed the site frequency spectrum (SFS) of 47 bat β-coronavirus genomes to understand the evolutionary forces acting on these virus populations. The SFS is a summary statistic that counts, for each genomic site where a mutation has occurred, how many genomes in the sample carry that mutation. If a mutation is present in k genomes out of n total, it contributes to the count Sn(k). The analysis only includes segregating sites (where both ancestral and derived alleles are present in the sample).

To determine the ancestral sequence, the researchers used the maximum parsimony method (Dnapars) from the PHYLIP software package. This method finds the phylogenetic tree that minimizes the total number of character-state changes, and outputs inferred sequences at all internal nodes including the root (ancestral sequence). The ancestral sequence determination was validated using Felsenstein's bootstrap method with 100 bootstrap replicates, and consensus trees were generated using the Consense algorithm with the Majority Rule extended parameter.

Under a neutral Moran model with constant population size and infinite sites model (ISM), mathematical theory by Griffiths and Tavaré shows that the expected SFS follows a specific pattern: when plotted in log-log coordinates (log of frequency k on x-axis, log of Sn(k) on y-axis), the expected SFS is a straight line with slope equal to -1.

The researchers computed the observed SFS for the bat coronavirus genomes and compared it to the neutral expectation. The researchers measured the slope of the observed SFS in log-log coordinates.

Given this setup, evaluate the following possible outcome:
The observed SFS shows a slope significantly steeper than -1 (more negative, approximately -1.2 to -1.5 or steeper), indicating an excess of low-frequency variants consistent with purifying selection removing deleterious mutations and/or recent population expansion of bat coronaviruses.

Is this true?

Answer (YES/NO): NO